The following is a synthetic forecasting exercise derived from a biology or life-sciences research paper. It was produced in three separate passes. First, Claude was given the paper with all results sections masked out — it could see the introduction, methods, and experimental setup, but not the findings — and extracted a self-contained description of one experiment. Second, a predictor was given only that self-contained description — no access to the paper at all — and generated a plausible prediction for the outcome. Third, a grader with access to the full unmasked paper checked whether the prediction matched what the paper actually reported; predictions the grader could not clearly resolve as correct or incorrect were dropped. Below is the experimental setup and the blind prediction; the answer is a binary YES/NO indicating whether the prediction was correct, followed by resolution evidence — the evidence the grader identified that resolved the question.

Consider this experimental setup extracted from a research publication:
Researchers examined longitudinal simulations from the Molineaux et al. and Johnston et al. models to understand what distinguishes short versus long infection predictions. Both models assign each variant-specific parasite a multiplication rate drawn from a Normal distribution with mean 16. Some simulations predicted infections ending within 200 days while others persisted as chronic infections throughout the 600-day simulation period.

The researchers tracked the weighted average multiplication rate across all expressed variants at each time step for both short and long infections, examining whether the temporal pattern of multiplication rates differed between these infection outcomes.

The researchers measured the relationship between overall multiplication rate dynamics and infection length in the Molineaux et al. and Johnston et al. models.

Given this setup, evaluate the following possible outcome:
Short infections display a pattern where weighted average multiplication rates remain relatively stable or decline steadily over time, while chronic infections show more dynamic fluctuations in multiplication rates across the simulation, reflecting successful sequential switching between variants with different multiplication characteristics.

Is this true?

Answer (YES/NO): NO